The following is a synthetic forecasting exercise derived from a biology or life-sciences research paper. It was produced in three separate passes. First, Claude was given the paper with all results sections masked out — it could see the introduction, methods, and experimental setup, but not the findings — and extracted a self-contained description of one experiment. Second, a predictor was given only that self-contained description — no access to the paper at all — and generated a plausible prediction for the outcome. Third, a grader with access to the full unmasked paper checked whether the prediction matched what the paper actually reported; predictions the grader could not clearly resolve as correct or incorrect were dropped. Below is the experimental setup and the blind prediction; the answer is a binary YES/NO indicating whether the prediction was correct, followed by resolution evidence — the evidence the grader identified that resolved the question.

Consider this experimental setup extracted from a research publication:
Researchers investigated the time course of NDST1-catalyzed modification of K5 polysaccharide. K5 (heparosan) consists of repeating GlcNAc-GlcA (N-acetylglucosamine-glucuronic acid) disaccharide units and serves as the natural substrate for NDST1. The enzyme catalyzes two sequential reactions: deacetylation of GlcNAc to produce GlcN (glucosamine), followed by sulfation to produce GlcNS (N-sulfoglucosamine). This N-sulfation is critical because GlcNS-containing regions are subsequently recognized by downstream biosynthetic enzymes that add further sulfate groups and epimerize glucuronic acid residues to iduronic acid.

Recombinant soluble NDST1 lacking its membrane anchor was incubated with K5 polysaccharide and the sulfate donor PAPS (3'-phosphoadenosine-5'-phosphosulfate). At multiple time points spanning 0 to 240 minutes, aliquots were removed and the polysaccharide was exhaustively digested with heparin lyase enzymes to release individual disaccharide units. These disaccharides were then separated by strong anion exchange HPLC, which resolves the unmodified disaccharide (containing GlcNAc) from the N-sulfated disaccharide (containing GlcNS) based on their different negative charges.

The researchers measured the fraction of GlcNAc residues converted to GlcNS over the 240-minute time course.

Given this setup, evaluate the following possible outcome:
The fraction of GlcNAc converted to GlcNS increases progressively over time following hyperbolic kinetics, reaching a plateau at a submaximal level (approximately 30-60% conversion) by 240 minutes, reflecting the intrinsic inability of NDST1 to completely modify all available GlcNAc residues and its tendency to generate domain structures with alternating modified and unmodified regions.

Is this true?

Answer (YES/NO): NO